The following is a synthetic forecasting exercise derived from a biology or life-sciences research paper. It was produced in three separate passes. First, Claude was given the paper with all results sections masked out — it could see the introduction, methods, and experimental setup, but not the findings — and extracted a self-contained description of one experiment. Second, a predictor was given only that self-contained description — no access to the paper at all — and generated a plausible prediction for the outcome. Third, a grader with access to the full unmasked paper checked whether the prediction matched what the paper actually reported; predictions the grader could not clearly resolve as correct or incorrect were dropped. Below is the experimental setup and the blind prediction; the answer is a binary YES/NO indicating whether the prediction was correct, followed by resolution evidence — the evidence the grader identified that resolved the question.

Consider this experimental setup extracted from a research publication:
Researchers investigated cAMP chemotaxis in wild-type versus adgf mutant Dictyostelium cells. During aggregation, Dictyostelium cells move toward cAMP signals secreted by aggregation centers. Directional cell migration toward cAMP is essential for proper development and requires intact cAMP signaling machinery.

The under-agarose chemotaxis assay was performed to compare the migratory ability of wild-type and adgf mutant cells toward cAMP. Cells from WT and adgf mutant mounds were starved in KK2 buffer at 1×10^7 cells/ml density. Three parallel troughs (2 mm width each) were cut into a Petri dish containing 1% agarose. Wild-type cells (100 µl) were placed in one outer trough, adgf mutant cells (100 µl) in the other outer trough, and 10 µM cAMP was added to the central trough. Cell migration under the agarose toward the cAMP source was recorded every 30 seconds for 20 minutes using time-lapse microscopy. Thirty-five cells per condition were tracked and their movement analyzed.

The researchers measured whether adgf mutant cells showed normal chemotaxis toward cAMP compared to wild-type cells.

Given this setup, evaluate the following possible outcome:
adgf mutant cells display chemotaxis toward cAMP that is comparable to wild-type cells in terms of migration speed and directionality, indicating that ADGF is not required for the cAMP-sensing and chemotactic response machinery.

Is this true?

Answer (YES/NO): YES